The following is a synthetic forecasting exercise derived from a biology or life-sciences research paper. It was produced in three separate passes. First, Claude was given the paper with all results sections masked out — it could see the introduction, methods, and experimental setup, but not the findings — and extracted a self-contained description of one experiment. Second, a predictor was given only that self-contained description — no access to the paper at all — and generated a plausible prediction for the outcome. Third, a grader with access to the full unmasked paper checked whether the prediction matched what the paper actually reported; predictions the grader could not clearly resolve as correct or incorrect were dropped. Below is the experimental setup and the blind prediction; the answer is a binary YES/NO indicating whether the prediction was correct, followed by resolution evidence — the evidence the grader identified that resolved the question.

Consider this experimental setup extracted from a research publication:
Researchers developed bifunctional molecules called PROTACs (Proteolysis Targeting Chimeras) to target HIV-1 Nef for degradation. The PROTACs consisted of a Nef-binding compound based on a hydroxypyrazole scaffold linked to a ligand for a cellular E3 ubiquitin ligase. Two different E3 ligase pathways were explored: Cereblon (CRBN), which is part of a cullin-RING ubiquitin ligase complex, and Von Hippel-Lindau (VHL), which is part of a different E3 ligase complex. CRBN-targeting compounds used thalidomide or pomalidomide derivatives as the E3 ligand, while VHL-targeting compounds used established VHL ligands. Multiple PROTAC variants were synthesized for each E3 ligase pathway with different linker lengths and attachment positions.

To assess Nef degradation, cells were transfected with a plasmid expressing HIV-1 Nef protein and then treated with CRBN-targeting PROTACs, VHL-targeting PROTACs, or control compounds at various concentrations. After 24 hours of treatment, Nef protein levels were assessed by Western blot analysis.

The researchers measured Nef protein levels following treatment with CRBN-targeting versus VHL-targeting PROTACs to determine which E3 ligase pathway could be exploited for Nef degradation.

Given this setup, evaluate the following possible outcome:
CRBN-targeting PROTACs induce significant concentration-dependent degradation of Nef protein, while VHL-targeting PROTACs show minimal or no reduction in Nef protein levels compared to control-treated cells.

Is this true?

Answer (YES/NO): YES